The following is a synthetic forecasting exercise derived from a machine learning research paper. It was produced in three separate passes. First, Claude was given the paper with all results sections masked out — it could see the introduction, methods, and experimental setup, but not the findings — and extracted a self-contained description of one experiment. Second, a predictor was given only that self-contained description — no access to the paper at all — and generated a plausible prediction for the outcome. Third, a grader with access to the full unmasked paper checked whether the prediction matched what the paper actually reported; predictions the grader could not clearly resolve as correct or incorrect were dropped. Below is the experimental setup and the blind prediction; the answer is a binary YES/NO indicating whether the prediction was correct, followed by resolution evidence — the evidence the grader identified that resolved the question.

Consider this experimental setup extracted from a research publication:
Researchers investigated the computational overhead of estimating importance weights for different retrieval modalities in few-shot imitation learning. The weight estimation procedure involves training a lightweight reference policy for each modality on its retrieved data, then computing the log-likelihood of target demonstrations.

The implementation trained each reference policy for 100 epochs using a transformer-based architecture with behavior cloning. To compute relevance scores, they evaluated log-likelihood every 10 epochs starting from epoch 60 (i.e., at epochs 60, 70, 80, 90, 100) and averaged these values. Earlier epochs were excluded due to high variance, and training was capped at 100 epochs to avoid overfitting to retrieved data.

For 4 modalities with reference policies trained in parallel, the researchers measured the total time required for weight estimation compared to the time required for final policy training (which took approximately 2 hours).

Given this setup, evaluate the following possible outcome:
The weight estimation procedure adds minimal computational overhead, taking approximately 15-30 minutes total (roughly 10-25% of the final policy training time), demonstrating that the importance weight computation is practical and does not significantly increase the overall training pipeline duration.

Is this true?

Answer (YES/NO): NO